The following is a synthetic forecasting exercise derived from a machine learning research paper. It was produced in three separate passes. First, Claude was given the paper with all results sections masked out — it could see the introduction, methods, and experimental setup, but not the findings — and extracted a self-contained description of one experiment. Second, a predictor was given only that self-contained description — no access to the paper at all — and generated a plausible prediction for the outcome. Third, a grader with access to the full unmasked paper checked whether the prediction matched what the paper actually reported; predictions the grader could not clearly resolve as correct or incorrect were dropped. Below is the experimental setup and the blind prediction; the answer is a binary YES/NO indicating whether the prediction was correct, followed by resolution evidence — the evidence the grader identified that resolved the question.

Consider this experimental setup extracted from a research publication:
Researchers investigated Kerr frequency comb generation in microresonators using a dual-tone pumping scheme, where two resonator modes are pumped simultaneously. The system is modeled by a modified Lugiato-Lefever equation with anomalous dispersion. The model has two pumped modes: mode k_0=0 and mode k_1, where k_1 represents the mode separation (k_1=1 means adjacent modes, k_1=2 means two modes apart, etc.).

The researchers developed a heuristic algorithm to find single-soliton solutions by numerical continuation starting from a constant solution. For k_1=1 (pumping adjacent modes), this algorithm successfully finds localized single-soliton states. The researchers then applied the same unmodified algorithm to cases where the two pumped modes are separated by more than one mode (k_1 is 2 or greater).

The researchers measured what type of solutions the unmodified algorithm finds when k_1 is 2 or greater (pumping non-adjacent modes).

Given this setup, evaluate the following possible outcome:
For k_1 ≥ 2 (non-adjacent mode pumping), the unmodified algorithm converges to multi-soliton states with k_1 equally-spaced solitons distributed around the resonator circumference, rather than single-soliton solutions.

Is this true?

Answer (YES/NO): YES